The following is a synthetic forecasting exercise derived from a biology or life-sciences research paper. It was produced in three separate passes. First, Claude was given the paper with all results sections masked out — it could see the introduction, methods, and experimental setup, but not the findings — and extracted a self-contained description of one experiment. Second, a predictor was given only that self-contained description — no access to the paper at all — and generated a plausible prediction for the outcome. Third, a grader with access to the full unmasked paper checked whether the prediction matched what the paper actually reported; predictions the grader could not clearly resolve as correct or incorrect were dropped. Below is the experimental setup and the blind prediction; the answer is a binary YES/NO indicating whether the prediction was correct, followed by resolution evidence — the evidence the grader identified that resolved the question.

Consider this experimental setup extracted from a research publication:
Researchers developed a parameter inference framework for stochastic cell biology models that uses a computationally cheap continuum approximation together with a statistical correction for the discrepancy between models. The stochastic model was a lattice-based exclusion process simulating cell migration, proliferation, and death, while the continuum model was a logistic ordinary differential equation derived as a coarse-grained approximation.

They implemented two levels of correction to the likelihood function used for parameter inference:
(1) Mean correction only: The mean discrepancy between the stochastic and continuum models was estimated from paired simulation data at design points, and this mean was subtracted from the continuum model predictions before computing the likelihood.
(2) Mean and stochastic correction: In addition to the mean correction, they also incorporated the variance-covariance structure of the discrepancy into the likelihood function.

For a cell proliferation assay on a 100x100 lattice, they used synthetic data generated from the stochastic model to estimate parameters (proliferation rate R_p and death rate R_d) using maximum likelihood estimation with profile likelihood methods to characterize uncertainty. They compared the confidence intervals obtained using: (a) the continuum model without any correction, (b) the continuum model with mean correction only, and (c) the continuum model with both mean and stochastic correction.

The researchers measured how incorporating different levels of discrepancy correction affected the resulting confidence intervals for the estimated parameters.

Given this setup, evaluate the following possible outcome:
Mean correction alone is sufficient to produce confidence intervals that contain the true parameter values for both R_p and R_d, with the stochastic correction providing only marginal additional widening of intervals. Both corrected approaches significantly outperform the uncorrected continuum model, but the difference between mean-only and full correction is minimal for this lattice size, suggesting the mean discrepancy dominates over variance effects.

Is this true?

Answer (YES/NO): NO